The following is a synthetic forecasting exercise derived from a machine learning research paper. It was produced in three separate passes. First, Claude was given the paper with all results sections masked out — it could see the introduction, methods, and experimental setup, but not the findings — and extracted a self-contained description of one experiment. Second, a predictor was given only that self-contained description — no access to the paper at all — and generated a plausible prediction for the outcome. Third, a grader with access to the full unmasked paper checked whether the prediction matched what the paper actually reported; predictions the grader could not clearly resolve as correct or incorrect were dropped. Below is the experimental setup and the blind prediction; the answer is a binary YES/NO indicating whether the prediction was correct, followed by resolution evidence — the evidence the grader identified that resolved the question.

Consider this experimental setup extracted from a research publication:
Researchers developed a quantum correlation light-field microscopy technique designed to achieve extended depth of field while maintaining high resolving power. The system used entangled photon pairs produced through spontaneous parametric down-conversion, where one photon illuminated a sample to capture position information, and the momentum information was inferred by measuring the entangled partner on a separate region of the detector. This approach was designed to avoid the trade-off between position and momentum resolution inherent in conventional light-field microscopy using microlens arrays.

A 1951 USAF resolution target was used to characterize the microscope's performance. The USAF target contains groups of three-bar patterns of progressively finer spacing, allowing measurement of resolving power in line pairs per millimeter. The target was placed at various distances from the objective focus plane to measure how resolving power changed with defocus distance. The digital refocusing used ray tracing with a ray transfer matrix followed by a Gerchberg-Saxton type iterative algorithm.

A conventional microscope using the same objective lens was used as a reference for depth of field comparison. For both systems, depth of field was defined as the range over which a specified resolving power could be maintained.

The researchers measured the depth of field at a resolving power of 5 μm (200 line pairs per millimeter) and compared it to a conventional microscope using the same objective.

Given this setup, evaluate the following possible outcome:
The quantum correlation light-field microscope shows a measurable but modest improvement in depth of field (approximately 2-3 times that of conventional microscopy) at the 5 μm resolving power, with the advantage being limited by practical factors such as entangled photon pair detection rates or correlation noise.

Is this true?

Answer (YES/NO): NO